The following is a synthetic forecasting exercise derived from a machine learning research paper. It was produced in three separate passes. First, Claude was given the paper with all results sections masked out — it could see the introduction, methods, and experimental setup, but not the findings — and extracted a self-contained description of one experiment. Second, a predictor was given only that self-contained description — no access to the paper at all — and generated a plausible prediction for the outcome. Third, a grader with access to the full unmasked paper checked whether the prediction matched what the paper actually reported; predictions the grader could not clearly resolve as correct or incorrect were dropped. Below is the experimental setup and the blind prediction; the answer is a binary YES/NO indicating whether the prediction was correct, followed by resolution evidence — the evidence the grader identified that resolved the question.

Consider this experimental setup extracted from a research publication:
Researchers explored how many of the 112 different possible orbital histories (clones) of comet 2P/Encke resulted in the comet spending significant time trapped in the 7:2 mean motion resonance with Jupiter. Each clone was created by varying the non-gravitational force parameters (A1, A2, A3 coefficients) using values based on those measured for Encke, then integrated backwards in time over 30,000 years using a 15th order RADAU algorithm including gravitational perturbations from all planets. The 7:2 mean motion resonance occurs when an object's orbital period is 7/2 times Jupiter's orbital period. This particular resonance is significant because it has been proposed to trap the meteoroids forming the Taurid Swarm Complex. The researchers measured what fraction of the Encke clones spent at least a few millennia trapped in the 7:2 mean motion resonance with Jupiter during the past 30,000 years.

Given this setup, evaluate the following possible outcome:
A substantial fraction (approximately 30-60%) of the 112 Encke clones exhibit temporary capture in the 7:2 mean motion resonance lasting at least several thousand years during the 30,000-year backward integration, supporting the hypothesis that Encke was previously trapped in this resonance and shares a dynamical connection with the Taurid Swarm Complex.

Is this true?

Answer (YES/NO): NO